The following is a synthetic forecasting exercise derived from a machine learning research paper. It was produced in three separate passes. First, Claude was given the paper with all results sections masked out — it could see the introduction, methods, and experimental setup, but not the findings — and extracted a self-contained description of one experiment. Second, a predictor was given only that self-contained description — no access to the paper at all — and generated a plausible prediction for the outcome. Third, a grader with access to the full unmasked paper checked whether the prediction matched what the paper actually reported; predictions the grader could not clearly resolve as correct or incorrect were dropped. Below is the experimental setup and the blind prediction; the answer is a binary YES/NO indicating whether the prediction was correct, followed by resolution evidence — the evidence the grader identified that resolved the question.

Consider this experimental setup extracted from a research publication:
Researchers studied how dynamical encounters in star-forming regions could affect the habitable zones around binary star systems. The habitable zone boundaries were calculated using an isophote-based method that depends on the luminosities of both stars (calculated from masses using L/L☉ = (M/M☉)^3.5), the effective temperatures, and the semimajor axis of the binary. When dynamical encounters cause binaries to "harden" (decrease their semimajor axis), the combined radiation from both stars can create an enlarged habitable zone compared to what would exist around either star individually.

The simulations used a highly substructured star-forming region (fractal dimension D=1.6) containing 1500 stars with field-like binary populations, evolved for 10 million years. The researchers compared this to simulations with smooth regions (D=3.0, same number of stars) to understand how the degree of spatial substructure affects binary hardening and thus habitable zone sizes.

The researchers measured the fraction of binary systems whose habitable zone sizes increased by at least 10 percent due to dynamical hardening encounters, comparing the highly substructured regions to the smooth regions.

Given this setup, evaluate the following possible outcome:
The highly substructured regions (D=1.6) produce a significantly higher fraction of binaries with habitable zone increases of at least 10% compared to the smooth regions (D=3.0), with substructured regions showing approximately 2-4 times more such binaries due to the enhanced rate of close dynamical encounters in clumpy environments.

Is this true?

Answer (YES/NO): NO